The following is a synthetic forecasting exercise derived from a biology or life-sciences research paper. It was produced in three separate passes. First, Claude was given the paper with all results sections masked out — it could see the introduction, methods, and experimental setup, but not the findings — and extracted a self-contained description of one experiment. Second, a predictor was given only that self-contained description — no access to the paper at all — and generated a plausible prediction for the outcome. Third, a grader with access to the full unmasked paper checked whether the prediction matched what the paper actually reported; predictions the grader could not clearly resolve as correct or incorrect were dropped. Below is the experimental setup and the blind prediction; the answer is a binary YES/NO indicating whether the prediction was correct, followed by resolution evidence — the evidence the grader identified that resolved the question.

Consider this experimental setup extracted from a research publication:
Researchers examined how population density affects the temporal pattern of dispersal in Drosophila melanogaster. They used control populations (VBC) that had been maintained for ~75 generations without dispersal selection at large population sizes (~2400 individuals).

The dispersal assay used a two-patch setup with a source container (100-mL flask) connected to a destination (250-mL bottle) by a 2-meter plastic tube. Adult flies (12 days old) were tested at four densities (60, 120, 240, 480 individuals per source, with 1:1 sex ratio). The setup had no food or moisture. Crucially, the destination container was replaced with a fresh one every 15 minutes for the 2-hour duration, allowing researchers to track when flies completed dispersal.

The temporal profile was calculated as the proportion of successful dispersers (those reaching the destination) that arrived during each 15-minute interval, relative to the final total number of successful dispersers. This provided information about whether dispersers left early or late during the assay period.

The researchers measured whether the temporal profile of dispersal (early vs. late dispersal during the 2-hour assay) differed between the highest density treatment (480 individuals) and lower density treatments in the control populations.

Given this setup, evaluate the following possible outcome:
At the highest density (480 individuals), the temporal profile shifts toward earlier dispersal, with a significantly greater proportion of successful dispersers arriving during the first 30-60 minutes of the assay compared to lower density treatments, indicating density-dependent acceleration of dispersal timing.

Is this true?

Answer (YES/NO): NO